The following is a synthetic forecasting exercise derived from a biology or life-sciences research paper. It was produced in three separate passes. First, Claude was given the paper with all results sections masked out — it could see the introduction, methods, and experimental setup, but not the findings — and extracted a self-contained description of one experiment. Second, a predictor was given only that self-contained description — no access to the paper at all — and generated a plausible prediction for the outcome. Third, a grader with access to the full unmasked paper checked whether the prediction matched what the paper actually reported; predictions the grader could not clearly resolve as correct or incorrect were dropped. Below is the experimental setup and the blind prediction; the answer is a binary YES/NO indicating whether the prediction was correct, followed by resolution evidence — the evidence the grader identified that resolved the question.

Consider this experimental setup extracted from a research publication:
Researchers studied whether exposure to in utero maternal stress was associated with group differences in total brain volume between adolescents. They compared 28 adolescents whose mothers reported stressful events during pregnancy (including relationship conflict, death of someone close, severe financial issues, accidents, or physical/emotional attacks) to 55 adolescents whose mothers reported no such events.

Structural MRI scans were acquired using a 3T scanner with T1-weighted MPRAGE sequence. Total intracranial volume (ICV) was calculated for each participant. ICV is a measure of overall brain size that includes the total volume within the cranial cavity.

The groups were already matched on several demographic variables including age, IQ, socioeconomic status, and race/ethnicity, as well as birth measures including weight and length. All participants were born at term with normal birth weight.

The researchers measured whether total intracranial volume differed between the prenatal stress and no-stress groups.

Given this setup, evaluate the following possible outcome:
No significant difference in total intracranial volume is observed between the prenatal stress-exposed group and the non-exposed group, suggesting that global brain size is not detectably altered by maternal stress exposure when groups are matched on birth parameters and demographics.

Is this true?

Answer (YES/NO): YES